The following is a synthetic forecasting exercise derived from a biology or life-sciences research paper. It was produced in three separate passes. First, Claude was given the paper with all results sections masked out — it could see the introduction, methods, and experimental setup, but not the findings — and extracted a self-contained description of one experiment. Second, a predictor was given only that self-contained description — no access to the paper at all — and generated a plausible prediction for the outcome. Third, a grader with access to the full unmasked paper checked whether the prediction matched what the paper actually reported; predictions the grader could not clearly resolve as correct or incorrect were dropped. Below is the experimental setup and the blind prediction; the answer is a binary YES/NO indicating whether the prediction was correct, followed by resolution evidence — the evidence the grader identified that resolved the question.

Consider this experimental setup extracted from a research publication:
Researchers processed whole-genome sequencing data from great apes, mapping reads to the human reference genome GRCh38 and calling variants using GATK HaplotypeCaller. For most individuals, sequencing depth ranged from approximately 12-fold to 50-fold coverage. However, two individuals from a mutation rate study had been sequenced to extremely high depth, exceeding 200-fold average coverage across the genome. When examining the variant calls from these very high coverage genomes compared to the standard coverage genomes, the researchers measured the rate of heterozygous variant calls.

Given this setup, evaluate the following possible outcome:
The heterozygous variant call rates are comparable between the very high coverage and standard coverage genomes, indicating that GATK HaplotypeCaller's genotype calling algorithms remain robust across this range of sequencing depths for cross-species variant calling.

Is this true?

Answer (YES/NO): NO